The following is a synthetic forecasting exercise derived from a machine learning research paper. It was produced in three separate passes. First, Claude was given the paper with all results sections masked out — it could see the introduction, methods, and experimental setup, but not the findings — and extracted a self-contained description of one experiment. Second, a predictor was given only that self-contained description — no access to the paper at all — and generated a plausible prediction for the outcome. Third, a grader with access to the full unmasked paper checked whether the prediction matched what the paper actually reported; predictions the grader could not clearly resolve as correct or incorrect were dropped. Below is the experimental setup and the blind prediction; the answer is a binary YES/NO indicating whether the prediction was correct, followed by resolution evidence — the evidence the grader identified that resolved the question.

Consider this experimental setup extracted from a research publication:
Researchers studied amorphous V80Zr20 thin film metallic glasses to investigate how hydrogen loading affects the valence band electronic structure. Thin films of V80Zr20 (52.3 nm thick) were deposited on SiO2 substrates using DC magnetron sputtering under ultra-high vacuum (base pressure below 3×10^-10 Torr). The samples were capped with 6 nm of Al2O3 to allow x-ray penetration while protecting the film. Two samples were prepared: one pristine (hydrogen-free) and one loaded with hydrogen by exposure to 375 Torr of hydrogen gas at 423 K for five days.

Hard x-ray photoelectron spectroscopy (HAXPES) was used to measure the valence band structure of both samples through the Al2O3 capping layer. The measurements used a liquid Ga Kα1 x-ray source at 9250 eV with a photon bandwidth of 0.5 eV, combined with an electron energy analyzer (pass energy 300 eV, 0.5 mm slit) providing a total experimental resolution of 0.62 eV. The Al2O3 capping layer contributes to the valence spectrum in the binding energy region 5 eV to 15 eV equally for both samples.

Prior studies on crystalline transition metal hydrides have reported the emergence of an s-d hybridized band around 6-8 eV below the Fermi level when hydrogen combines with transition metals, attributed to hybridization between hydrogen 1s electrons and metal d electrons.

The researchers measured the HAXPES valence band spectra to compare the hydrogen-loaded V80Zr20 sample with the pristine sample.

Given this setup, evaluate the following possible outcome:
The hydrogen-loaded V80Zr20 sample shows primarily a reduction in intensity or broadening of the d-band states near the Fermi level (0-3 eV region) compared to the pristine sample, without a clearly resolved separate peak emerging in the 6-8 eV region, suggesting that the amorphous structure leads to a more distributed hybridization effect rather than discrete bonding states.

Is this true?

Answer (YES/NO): NO